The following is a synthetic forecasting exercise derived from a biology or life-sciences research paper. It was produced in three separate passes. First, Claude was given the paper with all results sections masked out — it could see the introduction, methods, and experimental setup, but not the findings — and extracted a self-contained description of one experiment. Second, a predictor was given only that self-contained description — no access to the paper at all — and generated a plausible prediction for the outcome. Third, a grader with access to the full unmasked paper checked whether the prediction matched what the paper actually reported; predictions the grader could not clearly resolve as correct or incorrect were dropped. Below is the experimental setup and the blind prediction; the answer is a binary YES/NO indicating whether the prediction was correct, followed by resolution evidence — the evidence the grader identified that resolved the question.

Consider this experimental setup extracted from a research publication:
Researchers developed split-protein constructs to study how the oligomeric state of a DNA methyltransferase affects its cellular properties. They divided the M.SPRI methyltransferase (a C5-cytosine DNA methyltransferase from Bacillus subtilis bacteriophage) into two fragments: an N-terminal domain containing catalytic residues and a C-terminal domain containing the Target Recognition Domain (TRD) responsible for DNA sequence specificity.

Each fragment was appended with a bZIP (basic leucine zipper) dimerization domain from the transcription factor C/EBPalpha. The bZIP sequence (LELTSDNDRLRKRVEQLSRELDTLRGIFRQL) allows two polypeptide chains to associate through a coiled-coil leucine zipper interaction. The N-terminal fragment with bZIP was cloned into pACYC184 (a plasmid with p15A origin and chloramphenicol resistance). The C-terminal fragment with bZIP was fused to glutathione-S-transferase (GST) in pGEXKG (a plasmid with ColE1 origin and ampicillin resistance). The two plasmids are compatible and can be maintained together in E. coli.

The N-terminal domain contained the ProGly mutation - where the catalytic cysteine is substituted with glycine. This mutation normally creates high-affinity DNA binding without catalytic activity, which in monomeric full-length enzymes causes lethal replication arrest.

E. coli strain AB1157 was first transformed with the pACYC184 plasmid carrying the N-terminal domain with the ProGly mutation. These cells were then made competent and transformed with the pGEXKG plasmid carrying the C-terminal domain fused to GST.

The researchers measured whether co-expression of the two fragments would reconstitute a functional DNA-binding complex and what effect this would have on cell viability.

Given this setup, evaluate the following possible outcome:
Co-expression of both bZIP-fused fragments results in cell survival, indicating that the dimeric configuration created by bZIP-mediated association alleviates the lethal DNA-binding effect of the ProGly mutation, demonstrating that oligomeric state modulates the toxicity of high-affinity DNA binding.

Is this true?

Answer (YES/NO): NO